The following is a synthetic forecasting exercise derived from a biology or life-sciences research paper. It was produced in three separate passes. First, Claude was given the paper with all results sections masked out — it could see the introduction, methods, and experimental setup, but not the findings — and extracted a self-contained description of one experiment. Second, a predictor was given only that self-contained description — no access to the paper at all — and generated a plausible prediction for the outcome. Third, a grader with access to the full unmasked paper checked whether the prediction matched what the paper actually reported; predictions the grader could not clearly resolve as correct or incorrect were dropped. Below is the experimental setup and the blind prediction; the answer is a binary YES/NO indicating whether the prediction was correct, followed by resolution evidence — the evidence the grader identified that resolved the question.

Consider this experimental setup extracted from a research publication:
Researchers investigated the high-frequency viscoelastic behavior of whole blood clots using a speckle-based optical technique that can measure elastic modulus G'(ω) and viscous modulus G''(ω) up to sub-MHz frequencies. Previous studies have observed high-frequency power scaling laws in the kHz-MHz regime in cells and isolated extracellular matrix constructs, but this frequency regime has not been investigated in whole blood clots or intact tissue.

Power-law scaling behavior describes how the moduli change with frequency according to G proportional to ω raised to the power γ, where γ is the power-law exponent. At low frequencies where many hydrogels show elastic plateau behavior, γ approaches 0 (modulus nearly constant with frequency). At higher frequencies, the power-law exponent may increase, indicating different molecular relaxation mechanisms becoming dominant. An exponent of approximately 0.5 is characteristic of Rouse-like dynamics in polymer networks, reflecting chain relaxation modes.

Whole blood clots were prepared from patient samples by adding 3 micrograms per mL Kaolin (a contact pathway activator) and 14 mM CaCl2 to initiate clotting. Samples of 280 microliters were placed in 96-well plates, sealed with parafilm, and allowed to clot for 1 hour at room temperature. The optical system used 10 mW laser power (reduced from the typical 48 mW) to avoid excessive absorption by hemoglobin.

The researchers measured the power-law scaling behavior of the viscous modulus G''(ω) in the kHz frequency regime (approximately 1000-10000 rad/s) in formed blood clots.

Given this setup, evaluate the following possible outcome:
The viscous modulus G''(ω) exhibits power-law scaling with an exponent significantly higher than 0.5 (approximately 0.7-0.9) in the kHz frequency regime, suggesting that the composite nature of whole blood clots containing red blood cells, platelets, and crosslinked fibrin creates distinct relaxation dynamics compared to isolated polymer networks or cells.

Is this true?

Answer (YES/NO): YES